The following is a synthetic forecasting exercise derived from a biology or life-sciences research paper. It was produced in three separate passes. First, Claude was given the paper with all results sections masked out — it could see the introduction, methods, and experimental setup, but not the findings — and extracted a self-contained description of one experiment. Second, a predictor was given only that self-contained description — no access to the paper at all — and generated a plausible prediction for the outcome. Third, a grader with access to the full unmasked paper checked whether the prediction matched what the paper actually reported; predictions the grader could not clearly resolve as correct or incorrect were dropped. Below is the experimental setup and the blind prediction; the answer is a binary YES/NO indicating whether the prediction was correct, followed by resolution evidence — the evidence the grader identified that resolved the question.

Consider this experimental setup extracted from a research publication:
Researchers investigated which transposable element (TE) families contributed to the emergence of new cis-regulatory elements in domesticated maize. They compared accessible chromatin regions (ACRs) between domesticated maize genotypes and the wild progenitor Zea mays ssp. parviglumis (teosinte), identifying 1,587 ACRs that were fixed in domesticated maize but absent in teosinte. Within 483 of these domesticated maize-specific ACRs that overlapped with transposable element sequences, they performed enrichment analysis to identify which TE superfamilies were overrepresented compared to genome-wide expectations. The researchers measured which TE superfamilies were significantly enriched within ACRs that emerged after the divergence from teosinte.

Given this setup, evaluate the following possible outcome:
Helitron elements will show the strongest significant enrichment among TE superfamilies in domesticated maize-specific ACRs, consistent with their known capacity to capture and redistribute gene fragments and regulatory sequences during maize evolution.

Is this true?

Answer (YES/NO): NO